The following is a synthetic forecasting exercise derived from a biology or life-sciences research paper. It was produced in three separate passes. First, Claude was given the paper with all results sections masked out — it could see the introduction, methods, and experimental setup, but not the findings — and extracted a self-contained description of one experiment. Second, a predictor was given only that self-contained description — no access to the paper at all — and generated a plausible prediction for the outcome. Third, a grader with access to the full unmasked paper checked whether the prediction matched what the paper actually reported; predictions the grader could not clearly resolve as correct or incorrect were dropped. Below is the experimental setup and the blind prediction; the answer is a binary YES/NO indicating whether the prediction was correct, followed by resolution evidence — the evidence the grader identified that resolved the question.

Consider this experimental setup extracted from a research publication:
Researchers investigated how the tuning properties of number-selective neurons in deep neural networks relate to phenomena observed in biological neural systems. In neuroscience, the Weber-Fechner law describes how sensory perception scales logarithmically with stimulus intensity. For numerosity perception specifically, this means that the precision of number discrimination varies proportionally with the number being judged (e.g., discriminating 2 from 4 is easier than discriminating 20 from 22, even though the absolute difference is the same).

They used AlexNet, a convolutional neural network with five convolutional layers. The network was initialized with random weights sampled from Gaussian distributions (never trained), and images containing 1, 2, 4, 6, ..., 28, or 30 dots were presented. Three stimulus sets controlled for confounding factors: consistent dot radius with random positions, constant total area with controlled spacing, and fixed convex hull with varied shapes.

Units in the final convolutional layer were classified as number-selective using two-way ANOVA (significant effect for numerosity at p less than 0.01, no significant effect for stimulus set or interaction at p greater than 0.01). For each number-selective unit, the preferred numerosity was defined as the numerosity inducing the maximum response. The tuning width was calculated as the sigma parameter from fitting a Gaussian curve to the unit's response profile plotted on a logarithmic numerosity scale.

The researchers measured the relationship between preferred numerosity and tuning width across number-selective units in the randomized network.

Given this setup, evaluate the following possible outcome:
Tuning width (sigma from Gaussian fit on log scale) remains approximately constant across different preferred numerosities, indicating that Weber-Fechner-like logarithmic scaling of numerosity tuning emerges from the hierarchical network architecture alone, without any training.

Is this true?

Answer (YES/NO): YES